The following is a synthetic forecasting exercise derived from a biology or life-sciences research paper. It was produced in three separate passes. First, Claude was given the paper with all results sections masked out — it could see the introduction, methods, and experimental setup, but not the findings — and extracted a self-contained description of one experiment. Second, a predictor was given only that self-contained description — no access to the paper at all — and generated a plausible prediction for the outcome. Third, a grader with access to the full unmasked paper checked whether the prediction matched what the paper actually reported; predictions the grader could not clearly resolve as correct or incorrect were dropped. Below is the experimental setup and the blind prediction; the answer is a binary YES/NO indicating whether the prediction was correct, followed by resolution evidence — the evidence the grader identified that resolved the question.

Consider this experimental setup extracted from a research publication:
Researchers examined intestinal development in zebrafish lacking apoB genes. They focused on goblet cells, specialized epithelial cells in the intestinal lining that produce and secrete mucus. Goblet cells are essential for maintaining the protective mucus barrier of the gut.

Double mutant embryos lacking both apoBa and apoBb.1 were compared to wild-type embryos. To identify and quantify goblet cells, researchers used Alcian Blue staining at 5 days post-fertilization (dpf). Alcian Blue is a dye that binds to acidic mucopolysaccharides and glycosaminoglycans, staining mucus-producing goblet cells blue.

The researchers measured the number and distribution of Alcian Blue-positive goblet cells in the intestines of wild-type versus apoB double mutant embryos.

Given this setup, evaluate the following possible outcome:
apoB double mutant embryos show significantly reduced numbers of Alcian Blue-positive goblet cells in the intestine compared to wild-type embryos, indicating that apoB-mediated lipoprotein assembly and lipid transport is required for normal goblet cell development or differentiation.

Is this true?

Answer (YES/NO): YES